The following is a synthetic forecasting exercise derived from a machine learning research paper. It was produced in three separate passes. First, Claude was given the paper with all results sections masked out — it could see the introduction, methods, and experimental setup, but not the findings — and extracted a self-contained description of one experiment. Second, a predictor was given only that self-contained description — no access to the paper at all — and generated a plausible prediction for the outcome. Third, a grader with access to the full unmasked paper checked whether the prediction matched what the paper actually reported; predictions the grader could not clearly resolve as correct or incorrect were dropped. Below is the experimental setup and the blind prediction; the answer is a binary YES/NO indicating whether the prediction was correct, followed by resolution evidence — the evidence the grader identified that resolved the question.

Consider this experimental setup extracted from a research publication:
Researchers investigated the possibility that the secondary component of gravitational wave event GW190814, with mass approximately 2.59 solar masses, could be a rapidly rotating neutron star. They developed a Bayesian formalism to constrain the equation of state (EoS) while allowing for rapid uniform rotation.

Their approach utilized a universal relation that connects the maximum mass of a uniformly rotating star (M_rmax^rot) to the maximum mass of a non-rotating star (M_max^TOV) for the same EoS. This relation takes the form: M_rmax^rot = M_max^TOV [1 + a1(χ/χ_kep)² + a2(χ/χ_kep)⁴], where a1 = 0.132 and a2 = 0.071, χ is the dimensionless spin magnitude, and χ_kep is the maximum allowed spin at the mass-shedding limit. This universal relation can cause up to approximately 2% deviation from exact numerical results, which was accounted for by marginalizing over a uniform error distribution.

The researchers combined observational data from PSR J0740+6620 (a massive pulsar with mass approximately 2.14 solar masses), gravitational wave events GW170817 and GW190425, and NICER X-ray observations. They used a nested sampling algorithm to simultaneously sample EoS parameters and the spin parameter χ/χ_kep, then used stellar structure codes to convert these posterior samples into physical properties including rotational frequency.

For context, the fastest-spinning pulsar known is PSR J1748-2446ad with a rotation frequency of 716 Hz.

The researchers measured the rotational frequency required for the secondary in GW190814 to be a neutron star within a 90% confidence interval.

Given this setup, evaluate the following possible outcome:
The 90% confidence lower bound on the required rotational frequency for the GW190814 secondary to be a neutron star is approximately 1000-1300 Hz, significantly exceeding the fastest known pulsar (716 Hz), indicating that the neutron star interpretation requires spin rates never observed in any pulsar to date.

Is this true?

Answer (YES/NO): NO